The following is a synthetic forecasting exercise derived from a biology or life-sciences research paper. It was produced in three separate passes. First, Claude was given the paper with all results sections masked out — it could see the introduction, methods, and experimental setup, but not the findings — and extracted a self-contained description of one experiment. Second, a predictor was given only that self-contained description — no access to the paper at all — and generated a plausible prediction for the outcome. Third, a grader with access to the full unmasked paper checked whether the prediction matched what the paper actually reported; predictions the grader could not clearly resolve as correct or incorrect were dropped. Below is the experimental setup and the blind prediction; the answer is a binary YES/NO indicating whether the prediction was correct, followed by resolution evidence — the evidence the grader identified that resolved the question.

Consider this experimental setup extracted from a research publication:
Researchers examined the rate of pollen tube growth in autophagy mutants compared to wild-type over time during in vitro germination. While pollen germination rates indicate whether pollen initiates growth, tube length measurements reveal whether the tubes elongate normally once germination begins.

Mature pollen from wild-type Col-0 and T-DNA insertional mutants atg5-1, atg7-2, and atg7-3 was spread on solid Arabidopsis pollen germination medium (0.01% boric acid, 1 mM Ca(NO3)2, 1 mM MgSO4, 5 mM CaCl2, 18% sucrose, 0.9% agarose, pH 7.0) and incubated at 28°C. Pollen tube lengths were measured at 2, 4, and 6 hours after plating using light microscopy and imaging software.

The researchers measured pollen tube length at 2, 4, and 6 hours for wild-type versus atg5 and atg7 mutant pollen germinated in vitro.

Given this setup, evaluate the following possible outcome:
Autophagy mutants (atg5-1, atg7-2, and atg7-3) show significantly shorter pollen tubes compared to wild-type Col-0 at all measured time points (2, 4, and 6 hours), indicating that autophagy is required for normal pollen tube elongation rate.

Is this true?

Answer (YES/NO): NO